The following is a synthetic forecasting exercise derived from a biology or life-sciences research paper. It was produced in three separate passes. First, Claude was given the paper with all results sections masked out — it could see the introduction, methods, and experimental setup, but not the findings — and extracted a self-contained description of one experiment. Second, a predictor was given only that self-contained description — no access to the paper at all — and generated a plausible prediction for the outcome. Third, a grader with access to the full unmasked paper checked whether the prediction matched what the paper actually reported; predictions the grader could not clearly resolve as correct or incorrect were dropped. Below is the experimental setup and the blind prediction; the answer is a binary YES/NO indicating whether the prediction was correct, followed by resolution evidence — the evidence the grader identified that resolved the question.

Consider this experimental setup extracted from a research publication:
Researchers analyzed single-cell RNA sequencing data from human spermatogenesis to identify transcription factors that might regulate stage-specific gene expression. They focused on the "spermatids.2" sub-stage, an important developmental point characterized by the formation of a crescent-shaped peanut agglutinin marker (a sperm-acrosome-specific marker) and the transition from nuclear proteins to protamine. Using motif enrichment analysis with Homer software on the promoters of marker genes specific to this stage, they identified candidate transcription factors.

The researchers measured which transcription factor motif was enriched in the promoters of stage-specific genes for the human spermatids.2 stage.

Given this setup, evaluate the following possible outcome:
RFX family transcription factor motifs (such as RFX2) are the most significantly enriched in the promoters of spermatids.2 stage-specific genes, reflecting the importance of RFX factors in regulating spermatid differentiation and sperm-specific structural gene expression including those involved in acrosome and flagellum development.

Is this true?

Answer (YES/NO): NO